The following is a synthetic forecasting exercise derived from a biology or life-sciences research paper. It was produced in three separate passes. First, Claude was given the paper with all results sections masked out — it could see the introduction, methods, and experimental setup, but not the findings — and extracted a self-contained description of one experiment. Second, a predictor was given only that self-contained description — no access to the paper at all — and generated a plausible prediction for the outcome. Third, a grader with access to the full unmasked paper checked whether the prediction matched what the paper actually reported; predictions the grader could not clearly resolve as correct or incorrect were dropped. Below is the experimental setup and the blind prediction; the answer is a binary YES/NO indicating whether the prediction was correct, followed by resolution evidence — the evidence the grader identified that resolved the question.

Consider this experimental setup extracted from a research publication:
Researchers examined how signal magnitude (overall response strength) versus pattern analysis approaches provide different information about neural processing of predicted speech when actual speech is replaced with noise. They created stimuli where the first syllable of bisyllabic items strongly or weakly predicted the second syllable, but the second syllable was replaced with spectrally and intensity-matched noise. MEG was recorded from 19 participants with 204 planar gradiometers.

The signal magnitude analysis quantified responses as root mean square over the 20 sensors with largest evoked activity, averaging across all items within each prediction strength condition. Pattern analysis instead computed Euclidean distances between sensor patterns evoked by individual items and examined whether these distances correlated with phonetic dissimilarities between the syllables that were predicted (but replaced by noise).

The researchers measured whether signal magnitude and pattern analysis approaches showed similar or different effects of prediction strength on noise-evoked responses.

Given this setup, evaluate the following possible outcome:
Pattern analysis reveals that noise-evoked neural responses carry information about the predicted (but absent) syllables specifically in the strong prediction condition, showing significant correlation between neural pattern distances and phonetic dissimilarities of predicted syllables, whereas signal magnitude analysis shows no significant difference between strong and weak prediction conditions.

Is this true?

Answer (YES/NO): NO